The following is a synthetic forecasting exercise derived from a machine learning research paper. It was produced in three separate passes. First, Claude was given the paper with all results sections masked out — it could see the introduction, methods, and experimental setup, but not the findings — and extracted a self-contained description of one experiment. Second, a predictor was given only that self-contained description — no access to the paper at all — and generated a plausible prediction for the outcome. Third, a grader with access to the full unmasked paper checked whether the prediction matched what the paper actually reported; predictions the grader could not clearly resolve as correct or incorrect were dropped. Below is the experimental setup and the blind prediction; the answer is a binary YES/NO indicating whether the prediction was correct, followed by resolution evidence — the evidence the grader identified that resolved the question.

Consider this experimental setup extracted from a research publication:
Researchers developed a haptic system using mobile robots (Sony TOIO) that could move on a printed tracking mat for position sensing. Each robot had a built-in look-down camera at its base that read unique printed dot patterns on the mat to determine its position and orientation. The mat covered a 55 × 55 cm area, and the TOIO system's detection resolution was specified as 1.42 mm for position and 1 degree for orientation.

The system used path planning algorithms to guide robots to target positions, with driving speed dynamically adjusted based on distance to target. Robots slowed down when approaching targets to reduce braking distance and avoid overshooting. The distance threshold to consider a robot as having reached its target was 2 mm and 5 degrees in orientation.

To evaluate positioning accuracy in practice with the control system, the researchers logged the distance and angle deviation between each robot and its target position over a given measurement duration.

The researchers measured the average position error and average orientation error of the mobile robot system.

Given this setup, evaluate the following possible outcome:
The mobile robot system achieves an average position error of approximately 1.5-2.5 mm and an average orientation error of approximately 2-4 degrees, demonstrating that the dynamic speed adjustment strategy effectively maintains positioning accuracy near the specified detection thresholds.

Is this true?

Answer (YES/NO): NO